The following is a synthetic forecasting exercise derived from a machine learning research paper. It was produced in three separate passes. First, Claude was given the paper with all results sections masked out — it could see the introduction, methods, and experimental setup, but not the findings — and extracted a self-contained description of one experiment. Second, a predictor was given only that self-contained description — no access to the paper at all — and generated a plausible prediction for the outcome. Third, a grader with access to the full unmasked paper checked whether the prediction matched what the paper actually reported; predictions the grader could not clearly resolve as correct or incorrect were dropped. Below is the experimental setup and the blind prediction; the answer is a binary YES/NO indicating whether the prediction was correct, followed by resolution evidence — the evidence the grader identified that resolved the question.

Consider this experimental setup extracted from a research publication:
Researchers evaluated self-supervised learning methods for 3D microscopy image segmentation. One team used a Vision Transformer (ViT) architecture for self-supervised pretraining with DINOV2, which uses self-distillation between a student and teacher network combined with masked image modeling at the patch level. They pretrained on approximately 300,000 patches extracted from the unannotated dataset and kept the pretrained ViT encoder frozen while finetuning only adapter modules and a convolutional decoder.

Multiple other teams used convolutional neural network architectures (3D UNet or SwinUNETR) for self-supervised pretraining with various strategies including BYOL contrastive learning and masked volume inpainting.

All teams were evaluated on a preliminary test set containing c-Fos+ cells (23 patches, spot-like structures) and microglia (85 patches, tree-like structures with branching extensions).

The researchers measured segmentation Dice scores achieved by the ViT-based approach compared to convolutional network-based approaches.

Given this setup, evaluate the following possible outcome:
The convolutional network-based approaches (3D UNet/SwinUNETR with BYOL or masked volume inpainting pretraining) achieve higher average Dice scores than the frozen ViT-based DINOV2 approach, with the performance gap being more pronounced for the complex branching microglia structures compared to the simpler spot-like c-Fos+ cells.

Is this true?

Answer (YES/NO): NO